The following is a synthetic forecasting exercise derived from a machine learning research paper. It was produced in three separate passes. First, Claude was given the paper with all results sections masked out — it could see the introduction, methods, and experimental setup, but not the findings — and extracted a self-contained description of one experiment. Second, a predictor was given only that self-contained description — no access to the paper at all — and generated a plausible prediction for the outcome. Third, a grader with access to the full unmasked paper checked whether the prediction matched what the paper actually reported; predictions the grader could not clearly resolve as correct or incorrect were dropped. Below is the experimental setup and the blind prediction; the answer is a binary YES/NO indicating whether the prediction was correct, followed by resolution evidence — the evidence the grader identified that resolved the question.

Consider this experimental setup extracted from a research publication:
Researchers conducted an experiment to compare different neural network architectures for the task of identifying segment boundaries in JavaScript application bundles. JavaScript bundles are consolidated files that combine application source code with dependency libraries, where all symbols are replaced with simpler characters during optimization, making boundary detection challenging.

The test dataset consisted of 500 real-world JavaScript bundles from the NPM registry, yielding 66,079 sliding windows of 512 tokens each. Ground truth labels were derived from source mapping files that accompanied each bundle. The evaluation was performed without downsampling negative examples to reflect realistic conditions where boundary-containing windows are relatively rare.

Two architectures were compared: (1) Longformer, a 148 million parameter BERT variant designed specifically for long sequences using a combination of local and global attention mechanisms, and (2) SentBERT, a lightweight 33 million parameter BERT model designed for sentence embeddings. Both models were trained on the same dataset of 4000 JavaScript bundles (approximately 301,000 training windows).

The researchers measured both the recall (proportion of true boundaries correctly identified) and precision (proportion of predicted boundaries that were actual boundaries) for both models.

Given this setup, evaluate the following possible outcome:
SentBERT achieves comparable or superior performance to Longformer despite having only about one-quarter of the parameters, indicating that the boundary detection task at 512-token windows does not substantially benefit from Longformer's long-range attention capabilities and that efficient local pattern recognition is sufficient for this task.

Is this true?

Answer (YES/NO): NO